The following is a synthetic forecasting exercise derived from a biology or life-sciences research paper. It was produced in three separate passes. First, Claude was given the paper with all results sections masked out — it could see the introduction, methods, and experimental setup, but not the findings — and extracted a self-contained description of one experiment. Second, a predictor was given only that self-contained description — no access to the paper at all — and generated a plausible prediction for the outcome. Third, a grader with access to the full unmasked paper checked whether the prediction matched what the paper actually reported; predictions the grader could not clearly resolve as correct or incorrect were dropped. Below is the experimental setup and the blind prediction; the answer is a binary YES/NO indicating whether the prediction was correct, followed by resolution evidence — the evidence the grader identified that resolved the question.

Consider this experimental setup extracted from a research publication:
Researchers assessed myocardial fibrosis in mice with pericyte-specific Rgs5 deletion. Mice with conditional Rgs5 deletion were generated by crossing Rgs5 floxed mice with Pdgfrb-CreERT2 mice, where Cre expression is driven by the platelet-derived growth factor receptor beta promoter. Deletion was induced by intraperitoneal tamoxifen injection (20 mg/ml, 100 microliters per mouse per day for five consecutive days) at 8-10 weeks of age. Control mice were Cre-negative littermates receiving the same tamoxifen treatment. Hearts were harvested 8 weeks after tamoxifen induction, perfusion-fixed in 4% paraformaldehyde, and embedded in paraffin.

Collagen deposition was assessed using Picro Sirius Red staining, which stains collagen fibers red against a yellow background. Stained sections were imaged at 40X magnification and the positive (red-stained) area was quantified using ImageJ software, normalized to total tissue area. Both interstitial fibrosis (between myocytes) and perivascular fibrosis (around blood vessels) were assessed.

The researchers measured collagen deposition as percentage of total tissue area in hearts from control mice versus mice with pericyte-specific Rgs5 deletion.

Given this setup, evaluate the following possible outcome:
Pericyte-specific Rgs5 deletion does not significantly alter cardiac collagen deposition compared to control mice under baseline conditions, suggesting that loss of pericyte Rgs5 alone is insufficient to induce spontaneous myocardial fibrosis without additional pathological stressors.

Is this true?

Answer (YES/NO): NO